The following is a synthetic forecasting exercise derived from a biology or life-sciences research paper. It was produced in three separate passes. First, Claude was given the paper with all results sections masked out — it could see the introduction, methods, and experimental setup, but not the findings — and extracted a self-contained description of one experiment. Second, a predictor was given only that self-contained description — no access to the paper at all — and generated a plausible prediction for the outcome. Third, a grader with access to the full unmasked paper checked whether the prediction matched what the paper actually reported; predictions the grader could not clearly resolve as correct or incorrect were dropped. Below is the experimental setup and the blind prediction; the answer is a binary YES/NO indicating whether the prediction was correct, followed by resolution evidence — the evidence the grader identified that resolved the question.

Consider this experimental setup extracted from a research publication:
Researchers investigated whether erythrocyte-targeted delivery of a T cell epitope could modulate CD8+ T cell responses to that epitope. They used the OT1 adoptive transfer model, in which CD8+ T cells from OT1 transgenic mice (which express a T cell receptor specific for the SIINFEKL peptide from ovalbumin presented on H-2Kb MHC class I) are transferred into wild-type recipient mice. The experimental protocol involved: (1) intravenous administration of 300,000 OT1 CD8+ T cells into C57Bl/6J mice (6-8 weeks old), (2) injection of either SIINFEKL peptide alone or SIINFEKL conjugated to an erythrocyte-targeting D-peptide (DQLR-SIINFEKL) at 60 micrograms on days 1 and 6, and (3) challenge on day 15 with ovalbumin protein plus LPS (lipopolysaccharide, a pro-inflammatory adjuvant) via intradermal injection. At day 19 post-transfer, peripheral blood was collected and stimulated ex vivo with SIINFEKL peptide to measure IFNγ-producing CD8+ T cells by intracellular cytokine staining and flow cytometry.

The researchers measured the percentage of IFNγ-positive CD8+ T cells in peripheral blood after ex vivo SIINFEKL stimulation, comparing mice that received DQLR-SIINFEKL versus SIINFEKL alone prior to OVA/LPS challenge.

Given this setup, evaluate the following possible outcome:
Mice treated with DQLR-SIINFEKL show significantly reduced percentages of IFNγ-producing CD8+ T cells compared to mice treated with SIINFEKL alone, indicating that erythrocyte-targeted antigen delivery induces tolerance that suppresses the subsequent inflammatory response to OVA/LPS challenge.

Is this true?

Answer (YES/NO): YES